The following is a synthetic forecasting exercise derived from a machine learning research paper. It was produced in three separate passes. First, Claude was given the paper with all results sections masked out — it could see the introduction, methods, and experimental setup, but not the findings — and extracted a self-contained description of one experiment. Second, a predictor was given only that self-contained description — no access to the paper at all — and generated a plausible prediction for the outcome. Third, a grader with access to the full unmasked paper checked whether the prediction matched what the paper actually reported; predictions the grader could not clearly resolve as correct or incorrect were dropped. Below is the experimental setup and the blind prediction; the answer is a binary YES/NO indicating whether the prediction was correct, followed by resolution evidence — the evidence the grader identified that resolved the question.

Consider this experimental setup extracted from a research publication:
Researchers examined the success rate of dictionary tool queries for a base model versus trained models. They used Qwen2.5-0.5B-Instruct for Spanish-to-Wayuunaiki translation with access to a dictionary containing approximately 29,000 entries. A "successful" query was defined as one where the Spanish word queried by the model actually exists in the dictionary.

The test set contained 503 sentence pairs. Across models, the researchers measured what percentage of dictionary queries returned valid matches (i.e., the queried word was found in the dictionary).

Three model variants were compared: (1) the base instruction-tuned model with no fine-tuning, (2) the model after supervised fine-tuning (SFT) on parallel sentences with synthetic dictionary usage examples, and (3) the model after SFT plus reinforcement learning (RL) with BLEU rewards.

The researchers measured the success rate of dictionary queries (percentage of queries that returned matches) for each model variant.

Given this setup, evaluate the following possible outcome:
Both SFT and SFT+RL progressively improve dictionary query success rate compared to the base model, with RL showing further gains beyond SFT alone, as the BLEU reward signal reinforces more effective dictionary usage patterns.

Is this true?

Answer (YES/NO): YES